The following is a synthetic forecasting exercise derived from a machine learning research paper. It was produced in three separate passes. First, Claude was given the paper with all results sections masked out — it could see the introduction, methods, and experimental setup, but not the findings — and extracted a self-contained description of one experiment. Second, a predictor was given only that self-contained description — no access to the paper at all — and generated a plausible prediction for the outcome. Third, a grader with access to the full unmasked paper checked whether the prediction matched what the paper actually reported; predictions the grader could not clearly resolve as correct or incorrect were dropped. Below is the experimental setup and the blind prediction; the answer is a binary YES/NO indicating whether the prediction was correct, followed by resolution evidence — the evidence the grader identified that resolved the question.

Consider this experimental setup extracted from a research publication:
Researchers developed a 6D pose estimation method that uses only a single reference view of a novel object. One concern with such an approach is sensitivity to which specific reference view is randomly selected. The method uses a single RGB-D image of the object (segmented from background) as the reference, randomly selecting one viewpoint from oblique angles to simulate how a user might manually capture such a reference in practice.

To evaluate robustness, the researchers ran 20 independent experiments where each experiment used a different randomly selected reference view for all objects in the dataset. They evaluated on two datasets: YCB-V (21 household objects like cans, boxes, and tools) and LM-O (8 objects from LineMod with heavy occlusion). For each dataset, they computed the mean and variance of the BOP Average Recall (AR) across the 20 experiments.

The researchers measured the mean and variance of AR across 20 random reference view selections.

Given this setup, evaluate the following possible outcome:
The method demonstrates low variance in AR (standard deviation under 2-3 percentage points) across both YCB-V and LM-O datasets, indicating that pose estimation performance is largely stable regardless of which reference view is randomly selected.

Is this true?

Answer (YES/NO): YES